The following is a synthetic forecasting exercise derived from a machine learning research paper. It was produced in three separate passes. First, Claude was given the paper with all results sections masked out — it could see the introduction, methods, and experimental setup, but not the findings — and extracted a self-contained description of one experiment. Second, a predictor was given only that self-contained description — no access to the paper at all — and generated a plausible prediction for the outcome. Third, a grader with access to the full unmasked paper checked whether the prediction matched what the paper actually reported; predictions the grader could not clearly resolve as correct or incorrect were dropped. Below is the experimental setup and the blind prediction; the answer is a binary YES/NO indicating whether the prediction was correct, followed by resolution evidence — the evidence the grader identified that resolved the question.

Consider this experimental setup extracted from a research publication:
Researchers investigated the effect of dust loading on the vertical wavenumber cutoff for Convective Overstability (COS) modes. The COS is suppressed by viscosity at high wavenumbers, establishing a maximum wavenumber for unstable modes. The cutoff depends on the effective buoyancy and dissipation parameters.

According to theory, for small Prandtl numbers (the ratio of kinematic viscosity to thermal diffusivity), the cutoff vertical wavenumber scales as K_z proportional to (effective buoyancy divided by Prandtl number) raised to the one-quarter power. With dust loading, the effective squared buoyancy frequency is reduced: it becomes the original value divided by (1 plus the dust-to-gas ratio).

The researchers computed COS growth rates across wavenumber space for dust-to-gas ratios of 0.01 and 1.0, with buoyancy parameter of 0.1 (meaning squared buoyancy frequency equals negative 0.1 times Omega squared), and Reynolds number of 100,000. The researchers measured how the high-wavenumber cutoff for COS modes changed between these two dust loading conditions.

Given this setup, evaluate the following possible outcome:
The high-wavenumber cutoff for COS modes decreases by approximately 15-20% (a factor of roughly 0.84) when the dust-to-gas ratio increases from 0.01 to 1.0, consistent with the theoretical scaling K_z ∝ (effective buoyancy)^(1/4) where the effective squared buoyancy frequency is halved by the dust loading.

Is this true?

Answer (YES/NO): YES